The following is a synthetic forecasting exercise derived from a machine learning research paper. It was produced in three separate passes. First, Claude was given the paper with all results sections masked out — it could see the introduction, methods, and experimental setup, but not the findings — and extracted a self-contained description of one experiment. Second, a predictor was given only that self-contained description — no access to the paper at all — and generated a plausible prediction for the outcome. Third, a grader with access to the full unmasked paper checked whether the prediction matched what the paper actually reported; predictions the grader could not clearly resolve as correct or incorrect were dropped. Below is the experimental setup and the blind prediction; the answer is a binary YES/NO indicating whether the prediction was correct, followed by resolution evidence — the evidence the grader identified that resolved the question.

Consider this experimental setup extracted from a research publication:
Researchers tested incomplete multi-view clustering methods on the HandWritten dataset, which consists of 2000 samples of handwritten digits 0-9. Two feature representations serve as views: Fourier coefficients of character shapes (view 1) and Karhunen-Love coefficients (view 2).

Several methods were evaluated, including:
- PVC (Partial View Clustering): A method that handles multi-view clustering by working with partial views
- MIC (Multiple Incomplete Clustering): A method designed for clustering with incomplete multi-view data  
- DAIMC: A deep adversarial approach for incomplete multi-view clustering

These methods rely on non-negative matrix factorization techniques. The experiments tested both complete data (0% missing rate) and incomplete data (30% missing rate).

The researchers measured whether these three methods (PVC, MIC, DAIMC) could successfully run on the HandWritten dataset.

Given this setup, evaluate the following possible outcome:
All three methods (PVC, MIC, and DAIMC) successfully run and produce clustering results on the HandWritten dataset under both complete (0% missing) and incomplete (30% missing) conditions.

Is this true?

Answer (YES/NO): NO